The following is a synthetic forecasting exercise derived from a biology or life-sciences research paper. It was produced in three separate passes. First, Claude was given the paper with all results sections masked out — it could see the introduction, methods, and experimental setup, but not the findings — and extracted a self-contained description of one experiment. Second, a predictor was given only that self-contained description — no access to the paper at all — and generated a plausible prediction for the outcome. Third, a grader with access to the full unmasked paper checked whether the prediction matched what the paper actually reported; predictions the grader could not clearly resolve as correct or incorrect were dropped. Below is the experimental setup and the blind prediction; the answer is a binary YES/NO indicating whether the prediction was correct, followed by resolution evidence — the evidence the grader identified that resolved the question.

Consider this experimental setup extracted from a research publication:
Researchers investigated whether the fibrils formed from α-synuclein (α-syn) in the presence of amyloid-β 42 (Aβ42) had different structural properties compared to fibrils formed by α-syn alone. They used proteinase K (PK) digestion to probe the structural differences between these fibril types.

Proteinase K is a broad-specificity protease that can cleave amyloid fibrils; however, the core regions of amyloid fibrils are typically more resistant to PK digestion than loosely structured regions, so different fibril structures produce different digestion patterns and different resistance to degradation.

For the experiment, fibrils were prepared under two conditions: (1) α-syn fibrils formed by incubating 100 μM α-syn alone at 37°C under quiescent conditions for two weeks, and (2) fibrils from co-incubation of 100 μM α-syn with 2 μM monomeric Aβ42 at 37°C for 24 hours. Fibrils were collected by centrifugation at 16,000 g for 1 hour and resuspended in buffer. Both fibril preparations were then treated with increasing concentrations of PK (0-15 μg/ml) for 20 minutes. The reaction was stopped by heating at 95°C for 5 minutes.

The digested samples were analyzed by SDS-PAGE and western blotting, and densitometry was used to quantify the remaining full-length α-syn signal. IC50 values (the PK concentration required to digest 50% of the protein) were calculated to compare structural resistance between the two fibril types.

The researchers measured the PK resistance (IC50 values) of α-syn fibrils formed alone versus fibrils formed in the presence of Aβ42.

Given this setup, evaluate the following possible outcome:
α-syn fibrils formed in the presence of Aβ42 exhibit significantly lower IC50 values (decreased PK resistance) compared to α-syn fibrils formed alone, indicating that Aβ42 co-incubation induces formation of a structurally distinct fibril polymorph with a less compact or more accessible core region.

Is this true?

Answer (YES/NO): NO